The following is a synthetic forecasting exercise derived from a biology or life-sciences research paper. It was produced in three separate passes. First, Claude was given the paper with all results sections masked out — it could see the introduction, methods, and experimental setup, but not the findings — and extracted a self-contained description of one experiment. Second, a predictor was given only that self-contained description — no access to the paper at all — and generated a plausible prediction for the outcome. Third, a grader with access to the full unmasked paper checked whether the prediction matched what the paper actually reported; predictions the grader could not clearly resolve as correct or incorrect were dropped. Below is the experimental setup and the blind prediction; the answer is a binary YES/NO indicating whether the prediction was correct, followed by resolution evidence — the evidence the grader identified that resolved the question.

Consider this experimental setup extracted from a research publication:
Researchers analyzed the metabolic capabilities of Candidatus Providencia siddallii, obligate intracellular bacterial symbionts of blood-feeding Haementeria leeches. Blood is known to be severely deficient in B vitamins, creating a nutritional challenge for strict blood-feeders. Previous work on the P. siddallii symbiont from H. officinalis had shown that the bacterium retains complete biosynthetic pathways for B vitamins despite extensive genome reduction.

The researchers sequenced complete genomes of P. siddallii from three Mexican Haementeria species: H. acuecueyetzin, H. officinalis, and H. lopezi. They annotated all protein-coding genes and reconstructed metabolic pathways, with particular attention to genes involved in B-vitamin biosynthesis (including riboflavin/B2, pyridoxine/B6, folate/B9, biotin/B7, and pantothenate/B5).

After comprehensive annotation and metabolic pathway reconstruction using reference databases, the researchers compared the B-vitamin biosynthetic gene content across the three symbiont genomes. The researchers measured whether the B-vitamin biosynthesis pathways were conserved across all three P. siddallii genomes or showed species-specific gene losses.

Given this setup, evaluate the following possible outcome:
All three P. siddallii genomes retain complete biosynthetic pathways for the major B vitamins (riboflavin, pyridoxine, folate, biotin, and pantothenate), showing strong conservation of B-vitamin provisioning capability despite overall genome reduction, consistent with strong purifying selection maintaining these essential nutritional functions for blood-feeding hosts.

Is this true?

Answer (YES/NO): NO